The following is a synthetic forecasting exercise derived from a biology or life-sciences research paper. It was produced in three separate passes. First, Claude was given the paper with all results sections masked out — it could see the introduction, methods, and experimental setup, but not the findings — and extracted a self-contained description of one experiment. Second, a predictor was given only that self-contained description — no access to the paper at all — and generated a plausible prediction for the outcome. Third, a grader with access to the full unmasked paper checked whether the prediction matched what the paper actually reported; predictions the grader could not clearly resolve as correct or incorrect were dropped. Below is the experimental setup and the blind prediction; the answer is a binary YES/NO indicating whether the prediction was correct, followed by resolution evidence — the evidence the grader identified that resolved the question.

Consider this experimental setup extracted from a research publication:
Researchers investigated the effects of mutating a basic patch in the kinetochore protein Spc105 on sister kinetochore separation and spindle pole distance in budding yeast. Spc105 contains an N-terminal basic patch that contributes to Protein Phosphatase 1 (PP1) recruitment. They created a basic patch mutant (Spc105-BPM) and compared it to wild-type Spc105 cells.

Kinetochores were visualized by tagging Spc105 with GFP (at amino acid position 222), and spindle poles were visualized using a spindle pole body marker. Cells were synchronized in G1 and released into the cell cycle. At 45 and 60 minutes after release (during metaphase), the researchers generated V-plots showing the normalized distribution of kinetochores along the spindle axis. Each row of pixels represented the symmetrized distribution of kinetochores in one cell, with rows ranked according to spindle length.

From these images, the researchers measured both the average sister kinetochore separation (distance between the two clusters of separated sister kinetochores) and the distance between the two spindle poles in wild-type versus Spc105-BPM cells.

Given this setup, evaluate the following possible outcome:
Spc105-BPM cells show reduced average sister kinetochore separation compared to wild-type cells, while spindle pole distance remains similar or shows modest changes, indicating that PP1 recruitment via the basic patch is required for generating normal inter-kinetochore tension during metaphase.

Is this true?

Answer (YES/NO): NO